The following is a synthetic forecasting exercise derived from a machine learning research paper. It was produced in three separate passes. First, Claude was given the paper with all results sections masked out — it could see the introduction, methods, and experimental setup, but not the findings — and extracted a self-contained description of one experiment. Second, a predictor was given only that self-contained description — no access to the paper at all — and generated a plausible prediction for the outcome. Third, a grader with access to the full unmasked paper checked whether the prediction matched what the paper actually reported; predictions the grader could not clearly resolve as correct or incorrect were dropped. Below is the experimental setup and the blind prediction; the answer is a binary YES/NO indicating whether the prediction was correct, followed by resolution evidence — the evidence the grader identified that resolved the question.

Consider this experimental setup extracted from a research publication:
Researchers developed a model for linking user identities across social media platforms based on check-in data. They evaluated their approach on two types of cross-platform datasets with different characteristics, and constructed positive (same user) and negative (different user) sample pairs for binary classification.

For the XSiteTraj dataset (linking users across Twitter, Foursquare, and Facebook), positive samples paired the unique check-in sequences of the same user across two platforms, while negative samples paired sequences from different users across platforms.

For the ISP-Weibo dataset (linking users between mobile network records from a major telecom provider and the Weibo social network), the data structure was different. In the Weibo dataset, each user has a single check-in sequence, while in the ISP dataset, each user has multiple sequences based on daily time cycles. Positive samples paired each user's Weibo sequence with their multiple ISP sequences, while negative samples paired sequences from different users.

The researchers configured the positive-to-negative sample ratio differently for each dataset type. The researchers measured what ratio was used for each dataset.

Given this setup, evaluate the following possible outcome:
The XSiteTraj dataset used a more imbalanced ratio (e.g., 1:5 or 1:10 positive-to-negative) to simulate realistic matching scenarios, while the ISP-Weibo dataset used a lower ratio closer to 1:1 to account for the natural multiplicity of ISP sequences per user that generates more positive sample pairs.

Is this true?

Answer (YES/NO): YES